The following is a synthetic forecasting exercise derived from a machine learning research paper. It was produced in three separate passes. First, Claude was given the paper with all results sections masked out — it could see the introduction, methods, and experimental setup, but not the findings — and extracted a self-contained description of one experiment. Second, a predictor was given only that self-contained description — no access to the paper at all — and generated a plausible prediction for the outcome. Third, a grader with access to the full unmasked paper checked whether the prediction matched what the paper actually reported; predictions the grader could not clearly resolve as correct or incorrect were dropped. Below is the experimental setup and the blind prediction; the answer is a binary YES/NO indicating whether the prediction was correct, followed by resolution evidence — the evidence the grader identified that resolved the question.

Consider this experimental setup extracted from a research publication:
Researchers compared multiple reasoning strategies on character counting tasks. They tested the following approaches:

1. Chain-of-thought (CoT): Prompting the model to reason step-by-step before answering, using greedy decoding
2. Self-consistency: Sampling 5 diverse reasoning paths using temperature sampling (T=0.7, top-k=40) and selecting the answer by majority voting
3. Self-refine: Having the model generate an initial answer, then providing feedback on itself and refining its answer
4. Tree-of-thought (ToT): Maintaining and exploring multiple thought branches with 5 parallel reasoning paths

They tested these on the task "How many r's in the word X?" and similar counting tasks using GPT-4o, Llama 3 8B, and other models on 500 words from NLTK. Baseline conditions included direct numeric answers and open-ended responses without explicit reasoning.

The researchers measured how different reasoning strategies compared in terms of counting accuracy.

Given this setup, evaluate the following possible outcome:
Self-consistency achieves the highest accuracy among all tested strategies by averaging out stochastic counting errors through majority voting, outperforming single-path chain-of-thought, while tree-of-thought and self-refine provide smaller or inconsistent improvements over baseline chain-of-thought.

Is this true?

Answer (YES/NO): YES